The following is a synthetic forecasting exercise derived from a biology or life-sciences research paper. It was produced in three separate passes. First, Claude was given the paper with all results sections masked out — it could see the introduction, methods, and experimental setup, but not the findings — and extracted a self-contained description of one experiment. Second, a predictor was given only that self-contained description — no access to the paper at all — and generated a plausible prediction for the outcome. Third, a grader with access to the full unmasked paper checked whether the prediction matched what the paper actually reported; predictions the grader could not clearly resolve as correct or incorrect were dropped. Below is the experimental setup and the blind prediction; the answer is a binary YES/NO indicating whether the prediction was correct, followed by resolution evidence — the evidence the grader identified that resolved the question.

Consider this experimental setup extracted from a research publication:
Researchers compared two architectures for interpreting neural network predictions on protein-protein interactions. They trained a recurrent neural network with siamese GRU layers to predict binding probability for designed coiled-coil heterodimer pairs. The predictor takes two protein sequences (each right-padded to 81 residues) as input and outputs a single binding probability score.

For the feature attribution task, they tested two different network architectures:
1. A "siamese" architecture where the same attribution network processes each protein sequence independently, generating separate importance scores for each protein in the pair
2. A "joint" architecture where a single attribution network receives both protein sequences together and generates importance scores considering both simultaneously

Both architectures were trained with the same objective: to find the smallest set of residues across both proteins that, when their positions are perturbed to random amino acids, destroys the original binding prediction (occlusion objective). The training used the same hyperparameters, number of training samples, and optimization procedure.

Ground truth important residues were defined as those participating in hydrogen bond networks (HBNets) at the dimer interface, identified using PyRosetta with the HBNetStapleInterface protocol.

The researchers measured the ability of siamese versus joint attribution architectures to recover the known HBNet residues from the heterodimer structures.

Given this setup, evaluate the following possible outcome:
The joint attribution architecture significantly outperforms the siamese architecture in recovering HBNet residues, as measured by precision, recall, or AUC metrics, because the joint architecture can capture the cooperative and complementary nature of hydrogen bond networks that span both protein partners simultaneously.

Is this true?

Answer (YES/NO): NO